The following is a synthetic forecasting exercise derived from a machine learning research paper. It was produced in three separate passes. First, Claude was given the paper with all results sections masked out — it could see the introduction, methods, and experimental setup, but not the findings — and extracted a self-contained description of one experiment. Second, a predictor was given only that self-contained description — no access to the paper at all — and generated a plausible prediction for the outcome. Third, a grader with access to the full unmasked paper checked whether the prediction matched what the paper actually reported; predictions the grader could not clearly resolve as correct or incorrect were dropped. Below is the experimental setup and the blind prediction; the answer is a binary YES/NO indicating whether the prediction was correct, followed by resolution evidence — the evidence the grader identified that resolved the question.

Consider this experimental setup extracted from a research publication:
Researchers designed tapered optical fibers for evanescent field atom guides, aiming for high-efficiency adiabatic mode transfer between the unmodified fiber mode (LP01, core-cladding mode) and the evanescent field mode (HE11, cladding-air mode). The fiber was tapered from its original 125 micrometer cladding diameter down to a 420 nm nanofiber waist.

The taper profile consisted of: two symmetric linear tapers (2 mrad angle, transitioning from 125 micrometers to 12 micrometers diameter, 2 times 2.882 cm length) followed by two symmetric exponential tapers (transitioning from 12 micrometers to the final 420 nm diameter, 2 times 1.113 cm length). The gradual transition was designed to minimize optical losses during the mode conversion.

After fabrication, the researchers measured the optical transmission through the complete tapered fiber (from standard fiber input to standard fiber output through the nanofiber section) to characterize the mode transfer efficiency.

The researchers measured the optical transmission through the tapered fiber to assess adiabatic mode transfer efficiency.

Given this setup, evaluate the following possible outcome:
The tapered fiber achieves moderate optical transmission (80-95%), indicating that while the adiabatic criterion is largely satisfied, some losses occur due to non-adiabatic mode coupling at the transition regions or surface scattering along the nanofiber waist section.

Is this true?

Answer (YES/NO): NO